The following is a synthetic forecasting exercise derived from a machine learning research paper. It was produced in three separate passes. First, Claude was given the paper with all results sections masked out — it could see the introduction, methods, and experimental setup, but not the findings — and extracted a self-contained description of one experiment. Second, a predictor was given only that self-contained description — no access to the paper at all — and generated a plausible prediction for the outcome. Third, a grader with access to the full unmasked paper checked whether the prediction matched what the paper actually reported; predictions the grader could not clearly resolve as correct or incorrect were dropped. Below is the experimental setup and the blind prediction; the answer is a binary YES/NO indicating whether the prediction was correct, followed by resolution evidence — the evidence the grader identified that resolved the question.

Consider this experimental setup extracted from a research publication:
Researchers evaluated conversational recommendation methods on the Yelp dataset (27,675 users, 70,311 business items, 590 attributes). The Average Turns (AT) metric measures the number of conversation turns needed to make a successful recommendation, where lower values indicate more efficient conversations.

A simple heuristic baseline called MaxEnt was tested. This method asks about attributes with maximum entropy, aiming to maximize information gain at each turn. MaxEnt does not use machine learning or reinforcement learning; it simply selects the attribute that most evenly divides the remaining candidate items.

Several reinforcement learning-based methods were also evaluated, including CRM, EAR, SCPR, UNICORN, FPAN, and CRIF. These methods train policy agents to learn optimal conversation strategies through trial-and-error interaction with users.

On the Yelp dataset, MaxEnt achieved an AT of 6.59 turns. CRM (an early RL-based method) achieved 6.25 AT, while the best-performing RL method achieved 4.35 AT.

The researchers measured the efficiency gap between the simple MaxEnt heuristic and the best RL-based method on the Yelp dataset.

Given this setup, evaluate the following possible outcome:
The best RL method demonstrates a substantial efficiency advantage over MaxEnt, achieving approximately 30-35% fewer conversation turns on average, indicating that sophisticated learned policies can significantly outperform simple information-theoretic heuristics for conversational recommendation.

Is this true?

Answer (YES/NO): YES